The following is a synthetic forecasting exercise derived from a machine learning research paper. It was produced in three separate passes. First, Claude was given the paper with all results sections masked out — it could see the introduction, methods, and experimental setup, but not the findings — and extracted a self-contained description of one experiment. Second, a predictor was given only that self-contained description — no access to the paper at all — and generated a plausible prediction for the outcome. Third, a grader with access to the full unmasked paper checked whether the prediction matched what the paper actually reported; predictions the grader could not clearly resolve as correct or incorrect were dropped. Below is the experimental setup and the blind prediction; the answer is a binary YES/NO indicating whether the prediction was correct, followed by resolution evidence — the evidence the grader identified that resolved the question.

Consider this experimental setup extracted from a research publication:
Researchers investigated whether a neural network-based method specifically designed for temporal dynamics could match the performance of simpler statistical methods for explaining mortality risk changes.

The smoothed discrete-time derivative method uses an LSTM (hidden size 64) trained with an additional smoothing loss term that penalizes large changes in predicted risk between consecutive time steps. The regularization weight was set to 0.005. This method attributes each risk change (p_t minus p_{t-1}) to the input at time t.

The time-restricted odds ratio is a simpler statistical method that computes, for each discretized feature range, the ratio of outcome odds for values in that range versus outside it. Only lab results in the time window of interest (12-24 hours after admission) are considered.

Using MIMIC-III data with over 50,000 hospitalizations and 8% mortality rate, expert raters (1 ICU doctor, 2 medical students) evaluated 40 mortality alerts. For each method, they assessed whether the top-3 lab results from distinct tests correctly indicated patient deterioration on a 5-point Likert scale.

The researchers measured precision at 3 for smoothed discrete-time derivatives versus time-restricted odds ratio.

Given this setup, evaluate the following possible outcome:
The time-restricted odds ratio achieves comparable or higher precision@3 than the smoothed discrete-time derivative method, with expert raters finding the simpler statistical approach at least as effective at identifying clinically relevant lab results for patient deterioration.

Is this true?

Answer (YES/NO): YES